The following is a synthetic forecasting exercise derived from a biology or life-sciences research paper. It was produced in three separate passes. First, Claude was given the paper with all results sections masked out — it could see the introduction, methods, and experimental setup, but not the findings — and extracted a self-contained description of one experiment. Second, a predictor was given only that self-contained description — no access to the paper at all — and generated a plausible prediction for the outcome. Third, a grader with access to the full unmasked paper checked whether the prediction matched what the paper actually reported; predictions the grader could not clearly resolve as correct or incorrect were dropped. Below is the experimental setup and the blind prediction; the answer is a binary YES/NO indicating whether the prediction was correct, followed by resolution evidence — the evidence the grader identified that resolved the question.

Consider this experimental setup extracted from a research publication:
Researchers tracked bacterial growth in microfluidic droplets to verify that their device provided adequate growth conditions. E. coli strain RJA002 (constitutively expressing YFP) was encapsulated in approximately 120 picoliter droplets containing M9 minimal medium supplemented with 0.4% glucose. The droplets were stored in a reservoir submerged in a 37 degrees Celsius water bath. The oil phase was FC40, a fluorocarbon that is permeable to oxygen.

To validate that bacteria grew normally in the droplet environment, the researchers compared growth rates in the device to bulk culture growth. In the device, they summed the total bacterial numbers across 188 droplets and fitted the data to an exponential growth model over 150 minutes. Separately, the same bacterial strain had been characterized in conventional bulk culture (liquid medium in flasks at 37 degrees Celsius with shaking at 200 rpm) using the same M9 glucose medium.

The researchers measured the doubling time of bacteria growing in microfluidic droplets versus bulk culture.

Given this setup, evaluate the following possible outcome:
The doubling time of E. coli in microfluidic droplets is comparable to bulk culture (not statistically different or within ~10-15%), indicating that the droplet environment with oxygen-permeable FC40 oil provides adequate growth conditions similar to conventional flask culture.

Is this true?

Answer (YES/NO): YES